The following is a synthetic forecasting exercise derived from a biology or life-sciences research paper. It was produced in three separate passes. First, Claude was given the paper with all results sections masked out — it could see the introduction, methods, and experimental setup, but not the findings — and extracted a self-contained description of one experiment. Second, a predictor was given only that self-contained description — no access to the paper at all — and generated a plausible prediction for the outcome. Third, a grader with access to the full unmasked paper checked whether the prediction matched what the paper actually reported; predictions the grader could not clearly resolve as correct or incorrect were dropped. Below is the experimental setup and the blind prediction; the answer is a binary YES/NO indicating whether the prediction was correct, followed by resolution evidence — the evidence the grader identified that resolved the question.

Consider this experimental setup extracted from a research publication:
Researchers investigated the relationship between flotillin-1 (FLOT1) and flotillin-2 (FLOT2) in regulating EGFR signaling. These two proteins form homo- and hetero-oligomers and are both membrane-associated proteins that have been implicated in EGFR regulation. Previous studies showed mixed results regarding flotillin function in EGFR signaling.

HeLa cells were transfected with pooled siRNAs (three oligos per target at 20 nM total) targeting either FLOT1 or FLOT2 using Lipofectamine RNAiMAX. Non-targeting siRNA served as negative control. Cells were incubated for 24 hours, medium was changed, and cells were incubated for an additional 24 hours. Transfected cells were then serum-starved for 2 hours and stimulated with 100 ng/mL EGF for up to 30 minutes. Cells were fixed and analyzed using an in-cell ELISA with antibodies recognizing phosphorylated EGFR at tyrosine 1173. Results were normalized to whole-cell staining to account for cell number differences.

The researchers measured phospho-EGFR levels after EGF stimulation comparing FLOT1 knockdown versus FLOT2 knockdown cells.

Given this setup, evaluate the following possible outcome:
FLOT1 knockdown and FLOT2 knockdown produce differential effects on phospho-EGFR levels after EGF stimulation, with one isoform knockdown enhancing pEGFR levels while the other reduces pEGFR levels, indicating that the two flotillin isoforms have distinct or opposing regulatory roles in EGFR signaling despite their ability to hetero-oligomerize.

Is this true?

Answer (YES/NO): NO